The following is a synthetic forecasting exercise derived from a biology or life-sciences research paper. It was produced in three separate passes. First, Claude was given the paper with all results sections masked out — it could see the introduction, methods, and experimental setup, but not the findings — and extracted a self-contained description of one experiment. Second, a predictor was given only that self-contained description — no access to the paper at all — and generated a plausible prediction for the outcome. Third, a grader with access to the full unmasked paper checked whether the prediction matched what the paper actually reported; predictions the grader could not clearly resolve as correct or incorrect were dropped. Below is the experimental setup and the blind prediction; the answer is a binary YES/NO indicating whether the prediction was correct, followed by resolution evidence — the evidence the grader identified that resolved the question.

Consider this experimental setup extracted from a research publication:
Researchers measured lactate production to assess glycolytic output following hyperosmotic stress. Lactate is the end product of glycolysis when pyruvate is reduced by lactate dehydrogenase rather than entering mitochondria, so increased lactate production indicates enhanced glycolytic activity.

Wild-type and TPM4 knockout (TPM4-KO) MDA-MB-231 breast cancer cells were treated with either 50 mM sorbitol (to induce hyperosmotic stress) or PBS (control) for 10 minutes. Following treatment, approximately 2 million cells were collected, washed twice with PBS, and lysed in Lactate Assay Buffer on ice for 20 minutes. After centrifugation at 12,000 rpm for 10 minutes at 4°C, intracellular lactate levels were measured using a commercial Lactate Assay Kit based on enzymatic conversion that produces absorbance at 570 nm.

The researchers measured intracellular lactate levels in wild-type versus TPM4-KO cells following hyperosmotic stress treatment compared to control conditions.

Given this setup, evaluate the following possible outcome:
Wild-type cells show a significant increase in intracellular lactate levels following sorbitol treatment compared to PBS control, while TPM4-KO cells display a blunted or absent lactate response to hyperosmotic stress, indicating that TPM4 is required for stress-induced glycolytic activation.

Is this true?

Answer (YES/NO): YES